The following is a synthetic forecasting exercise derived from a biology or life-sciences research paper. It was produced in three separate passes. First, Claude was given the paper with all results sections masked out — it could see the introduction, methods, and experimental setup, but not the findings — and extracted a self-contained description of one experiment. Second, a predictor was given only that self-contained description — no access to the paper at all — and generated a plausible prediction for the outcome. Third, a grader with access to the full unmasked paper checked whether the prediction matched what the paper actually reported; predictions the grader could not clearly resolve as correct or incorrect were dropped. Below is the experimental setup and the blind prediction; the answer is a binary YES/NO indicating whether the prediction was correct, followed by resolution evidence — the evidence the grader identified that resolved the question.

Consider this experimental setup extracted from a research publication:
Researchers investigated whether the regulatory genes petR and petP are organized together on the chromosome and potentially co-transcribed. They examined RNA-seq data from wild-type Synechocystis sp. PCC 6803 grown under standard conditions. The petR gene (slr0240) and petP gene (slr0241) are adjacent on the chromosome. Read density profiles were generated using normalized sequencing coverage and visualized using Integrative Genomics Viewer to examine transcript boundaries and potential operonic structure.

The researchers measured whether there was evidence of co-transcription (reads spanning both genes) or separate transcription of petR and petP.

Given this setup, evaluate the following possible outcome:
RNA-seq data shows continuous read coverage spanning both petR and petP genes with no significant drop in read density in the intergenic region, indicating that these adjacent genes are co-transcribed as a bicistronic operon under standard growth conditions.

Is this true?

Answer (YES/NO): YES